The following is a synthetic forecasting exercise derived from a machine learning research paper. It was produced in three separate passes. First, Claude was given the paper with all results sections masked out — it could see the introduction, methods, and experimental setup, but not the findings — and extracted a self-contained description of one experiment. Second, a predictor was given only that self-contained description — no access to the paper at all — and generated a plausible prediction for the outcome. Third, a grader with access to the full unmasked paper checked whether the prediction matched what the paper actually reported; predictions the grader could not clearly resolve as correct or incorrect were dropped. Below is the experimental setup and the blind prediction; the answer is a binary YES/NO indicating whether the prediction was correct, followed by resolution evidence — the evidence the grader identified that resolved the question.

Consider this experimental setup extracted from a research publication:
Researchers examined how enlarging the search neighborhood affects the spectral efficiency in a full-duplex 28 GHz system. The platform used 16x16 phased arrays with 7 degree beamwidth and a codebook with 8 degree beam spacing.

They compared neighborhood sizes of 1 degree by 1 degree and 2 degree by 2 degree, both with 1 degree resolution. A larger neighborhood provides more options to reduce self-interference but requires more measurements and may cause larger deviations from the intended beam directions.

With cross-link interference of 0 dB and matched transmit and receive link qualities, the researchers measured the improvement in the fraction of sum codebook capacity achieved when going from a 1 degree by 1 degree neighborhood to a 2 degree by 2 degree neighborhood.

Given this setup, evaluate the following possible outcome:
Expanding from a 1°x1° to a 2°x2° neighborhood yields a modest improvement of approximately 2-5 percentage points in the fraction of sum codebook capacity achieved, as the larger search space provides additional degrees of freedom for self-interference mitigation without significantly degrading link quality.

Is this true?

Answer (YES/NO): NO